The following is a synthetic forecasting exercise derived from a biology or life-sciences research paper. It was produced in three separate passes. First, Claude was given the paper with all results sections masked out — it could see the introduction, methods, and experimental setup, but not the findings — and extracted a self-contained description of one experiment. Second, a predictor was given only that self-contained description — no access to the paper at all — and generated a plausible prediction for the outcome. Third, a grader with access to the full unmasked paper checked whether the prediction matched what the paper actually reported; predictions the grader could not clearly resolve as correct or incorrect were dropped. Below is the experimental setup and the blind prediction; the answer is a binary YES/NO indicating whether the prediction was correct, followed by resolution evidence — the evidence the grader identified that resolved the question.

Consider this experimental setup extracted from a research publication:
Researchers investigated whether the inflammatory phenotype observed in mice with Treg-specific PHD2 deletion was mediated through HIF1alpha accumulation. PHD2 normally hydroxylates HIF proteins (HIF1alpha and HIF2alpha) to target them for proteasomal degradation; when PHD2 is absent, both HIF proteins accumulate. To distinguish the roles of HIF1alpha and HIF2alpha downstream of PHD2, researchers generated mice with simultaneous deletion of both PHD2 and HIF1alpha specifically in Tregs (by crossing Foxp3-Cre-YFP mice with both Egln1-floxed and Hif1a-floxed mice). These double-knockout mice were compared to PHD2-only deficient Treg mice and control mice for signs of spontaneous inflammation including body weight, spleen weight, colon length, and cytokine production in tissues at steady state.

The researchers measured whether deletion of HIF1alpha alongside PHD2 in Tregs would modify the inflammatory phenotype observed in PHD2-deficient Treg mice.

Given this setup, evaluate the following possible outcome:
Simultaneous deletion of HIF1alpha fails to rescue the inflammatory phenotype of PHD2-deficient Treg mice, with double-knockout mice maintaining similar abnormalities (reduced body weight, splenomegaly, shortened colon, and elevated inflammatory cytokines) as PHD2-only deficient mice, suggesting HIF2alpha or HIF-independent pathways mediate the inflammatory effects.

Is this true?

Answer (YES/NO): YES